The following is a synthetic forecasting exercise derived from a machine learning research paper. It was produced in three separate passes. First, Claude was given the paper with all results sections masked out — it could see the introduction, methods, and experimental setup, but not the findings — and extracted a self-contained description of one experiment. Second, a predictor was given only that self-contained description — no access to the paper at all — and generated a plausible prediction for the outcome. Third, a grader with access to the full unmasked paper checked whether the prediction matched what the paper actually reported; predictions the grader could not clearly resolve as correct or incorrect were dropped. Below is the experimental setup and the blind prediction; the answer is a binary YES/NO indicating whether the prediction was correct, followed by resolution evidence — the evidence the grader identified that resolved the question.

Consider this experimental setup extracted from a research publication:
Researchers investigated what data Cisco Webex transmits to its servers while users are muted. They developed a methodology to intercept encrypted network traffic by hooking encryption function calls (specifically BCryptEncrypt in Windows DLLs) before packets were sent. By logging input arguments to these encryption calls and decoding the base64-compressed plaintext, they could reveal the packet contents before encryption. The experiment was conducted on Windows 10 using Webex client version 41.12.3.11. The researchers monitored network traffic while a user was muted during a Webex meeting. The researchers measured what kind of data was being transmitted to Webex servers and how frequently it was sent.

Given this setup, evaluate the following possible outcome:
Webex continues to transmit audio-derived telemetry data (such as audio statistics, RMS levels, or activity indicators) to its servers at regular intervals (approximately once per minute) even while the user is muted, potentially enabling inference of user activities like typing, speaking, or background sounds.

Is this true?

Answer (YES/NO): YES